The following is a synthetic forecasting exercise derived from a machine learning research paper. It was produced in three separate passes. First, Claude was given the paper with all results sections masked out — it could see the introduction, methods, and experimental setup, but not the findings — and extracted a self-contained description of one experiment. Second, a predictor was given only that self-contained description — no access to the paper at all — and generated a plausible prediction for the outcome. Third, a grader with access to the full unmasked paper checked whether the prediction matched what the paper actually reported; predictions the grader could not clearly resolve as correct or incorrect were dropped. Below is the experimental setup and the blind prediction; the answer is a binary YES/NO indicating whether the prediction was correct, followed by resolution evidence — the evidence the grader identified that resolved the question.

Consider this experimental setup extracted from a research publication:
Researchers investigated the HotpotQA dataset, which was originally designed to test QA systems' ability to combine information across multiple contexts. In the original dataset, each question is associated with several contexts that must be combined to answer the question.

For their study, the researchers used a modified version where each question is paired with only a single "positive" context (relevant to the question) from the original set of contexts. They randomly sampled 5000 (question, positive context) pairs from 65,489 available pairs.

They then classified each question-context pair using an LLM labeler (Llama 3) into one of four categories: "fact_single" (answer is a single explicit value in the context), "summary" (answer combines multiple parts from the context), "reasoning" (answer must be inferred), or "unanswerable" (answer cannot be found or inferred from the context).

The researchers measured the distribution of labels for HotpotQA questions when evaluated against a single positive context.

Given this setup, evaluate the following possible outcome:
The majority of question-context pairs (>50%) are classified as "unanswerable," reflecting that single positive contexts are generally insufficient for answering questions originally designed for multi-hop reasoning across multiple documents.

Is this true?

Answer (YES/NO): YES